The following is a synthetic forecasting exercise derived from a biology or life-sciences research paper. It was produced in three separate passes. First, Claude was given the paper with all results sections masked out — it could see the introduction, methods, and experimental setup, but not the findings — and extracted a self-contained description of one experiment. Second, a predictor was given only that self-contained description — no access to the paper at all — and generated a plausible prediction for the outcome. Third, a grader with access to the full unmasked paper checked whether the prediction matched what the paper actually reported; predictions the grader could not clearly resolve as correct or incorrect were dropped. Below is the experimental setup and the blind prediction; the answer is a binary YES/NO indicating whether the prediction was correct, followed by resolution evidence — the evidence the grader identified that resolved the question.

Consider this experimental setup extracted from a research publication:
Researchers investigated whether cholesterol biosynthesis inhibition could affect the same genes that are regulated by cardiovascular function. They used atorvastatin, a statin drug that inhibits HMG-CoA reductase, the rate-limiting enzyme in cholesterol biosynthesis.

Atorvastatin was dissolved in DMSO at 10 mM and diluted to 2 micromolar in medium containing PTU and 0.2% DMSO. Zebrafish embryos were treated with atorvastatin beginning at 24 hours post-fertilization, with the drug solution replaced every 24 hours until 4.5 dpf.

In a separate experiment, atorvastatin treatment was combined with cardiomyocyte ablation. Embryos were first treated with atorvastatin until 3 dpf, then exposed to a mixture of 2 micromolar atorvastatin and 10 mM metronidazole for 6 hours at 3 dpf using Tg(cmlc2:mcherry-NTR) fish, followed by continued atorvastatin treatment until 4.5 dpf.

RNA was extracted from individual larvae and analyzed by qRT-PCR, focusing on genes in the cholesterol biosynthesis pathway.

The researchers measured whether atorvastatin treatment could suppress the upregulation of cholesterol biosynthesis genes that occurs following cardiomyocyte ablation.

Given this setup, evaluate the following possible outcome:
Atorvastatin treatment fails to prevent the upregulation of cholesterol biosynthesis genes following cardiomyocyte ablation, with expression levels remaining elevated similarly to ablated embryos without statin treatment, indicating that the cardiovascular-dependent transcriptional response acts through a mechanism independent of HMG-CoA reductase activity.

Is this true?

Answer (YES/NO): NO